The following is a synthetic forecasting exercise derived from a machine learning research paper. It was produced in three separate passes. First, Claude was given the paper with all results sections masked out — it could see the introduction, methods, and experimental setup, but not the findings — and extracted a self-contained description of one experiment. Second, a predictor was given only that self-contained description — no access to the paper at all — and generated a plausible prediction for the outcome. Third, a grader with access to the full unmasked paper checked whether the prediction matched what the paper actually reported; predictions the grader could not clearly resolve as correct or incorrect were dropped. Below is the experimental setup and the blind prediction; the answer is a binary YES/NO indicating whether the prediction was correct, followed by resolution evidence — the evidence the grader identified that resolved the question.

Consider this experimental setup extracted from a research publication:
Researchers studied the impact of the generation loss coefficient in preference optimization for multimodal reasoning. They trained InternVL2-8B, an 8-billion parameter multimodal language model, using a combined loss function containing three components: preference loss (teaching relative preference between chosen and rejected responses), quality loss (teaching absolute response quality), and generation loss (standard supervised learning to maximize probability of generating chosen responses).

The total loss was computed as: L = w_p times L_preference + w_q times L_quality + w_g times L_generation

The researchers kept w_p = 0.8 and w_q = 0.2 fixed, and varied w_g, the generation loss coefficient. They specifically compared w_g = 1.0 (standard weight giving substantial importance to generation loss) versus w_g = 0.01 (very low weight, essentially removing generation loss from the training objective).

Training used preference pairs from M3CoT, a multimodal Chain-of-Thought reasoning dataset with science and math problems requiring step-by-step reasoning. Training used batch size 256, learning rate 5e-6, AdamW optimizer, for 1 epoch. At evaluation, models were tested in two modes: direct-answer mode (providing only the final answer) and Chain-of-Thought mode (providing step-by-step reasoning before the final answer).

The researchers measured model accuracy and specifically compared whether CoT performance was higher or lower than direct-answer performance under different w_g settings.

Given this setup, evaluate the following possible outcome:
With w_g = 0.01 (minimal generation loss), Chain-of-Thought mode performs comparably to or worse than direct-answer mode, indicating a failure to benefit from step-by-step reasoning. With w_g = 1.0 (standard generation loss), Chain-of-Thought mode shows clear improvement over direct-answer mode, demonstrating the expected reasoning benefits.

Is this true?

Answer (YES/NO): YES